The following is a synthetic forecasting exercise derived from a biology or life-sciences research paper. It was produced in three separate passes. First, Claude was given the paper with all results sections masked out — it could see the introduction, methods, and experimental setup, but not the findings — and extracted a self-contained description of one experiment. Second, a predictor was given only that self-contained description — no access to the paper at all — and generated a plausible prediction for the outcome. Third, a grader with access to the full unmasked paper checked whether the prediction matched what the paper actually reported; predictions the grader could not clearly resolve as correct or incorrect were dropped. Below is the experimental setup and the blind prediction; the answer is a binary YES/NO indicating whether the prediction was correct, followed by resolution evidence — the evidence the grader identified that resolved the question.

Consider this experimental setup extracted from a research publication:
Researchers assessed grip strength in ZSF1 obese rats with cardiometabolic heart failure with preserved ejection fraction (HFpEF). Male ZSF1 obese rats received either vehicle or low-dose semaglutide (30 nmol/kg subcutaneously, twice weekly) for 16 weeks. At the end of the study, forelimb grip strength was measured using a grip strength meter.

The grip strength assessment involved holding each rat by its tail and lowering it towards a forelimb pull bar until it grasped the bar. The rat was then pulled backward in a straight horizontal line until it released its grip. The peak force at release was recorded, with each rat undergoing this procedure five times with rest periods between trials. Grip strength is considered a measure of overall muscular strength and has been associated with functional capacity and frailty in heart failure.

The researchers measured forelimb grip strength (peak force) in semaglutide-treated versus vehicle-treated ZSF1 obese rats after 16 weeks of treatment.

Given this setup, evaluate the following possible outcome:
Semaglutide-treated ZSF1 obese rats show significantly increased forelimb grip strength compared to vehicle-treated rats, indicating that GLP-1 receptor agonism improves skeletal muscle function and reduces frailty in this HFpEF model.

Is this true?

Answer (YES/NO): NO